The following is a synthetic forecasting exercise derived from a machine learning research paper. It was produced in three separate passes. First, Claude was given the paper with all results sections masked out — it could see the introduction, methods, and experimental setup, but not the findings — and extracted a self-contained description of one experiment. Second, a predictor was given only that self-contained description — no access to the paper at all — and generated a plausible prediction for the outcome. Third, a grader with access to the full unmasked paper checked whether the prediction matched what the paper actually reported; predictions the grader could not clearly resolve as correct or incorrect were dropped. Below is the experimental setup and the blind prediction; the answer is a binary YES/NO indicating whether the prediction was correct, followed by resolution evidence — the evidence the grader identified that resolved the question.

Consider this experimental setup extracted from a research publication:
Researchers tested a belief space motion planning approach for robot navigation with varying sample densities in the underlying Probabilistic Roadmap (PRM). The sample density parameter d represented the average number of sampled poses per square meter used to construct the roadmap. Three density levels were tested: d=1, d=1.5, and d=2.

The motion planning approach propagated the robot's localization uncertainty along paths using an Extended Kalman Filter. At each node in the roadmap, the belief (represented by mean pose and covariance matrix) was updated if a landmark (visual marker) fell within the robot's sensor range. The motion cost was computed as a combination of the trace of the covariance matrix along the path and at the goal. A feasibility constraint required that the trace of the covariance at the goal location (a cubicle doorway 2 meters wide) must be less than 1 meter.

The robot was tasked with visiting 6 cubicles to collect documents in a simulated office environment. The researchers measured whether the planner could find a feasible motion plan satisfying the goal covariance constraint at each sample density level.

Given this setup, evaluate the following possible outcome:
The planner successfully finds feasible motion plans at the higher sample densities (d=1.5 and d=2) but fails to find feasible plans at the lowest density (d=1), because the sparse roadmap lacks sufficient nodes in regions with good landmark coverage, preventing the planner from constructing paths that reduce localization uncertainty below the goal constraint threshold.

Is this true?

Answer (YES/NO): YES